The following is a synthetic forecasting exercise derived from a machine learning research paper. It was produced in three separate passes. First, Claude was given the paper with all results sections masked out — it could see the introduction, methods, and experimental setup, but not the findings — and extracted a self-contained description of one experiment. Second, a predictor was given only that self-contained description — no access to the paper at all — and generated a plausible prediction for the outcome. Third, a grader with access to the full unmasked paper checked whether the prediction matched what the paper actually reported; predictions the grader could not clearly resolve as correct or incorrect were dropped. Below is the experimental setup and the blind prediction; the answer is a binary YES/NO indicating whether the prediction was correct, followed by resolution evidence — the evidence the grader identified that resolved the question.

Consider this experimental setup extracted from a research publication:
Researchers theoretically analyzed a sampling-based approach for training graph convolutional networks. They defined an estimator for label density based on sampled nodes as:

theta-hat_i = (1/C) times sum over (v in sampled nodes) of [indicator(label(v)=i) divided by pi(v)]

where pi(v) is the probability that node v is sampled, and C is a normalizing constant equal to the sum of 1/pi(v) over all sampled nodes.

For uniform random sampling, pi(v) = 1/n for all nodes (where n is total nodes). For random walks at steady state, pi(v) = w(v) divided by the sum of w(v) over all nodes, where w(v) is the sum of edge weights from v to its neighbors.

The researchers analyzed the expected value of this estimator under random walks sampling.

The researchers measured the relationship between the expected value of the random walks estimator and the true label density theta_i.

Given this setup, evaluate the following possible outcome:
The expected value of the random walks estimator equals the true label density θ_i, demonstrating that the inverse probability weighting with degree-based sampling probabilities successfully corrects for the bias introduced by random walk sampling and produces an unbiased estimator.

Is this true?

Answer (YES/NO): YES